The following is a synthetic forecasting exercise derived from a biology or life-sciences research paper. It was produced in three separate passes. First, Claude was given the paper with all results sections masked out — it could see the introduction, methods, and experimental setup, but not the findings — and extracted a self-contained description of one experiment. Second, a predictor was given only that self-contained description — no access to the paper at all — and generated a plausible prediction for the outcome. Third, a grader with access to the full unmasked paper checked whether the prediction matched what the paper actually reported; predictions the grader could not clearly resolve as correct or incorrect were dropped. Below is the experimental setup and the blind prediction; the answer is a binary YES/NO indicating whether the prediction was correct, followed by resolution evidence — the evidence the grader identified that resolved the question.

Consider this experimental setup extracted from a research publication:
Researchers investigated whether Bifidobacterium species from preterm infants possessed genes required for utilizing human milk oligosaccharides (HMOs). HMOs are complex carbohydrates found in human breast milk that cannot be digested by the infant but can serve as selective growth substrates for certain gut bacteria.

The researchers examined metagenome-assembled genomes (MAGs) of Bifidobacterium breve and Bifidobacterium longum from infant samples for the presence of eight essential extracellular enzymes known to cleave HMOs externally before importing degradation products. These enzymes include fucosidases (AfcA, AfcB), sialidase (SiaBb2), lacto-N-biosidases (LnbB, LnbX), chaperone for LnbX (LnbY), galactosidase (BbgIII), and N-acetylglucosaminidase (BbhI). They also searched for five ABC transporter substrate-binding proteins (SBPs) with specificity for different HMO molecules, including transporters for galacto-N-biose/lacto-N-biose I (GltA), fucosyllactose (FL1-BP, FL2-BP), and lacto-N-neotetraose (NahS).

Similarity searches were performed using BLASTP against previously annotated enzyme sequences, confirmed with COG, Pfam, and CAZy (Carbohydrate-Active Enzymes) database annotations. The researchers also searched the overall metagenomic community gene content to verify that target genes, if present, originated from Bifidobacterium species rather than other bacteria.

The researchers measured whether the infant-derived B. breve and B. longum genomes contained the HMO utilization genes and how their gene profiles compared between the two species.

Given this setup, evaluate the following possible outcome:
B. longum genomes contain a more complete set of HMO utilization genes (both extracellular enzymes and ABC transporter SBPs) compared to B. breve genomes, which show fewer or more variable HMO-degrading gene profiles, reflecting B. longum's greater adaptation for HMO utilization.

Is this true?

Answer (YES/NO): NO